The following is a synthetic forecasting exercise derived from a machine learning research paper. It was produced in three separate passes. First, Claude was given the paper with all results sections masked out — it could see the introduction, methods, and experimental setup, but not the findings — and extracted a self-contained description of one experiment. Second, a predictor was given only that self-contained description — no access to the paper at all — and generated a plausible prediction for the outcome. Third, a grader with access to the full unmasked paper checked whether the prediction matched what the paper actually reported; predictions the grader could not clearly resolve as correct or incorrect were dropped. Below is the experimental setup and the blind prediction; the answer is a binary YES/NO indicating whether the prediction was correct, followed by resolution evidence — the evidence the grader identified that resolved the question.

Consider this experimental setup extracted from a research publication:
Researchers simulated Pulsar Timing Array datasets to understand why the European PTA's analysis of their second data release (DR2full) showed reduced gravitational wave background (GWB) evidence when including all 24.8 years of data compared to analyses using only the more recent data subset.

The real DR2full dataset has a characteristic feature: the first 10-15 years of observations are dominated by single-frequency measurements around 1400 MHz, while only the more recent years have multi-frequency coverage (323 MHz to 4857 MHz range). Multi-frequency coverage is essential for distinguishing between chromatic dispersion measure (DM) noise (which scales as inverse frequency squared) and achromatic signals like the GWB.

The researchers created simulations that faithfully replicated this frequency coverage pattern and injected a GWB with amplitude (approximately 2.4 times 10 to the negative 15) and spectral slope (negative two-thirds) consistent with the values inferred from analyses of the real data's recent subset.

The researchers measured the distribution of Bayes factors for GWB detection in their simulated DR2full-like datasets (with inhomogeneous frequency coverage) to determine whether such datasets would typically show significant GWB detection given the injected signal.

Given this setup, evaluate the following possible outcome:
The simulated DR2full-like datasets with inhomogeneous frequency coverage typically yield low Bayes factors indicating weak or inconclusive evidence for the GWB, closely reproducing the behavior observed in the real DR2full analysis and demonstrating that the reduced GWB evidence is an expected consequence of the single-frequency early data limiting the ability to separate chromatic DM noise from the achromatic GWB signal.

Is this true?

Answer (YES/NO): YES